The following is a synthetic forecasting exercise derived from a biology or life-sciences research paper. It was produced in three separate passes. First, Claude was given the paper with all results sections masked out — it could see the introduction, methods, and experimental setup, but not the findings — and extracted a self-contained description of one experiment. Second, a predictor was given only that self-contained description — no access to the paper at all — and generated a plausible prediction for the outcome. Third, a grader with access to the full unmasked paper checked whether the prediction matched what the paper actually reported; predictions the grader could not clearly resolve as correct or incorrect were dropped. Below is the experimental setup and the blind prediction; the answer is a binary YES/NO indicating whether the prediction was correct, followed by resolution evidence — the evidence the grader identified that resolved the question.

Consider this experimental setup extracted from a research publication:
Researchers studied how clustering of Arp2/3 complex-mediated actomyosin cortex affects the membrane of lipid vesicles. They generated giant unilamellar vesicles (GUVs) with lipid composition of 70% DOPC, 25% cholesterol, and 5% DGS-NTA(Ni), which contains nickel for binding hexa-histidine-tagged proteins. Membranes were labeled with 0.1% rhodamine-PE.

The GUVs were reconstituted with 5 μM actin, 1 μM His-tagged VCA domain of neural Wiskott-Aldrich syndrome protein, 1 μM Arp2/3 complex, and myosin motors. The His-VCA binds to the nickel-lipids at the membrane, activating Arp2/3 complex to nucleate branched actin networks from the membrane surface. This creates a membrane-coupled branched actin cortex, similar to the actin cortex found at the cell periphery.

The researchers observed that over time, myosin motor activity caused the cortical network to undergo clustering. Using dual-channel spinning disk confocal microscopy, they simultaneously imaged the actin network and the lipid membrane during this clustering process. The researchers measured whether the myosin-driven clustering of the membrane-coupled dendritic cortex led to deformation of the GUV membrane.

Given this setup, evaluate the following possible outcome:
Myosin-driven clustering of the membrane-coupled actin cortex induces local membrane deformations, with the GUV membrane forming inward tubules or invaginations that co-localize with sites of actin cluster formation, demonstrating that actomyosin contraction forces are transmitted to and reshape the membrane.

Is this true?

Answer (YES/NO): NO